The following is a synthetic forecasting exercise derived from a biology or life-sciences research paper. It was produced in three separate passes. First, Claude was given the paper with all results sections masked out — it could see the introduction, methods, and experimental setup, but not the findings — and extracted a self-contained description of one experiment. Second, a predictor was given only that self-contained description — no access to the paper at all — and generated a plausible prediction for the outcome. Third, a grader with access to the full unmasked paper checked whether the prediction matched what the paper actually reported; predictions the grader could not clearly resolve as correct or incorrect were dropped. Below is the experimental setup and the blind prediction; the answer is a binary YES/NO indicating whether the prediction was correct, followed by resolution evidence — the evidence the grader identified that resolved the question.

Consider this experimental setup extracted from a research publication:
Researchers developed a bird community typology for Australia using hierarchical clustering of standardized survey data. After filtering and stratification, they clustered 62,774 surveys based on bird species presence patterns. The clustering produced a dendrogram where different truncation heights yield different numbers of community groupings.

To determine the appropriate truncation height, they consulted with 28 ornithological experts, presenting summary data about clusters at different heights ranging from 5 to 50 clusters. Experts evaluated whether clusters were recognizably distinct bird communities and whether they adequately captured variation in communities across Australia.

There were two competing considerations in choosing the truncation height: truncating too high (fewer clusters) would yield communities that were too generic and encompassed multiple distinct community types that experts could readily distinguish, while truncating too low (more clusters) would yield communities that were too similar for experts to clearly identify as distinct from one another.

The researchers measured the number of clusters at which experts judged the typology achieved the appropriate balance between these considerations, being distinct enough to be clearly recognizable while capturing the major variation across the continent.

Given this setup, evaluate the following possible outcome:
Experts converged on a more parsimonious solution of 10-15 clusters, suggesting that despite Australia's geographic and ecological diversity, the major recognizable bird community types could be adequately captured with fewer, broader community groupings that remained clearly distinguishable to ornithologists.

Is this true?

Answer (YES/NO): NO